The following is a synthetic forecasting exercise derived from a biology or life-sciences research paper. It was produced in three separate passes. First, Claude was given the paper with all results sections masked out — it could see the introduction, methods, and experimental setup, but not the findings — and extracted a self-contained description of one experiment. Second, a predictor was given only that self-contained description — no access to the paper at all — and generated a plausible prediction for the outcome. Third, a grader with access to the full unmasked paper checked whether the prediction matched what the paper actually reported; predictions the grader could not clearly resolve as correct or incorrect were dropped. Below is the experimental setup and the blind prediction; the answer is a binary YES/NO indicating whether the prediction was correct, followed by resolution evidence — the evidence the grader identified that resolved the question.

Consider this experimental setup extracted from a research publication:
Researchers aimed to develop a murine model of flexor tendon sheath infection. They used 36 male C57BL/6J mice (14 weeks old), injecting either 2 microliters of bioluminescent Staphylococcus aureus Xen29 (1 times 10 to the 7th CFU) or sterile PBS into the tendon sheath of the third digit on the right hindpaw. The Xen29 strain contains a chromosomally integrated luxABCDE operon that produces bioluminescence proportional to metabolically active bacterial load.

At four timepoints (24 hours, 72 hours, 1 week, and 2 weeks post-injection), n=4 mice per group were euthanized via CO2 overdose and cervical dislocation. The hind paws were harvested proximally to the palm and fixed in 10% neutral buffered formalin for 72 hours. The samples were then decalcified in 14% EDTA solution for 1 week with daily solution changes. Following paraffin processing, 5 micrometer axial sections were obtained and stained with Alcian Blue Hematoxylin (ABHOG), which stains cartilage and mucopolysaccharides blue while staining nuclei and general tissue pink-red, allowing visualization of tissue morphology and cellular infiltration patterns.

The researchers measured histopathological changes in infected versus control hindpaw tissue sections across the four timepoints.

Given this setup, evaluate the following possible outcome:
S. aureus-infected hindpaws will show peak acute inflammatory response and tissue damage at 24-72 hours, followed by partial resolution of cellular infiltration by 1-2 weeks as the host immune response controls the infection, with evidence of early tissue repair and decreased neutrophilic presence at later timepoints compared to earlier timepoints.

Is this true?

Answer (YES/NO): NO